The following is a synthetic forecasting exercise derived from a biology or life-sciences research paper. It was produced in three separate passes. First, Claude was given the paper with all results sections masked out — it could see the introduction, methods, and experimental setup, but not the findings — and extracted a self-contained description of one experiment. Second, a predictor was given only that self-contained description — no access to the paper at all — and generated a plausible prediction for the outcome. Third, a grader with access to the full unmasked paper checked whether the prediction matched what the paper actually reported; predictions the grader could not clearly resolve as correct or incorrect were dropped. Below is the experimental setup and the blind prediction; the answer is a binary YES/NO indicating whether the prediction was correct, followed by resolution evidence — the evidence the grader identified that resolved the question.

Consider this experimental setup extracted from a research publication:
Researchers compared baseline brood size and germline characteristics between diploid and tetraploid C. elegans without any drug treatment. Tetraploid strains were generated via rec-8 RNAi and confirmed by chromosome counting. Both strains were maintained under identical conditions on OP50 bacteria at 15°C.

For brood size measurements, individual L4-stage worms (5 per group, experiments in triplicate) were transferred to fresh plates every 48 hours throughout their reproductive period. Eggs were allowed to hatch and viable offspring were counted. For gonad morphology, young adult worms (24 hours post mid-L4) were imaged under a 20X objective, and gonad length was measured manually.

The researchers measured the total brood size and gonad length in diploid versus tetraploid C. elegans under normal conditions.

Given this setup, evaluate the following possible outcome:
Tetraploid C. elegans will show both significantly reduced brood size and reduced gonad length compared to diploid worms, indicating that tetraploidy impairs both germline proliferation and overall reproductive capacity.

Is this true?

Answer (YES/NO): NO